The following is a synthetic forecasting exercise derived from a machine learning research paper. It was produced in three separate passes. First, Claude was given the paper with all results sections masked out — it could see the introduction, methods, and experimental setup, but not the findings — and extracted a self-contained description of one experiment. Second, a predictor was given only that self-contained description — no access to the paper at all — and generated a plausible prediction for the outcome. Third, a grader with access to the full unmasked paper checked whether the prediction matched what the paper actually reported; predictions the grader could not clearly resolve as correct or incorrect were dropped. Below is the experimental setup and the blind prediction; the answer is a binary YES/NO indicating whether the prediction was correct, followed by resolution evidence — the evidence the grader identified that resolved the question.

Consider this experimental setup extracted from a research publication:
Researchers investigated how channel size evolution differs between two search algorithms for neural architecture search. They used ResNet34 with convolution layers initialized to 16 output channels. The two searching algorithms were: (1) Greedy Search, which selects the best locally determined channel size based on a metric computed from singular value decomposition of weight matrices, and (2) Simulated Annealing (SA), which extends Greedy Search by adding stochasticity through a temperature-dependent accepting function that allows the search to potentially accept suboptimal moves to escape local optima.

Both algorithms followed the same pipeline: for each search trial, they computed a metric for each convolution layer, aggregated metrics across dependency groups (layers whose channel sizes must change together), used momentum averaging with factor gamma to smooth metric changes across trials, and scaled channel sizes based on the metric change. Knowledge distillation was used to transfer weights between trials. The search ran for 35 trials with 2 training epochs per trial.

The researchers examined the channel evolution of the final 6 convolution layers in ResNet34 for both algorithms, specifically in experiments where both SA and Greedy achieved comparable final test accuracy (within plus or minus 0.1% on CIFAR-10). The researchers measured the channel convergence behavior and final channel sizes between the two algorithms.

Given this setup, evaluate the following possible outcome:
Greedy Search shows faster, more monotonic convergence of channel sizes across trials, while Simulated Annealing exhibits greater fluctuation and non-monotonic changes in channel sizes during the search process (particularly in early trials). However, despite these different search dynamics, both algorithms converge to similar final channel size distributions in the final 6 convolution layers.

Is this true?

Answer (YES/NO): NO